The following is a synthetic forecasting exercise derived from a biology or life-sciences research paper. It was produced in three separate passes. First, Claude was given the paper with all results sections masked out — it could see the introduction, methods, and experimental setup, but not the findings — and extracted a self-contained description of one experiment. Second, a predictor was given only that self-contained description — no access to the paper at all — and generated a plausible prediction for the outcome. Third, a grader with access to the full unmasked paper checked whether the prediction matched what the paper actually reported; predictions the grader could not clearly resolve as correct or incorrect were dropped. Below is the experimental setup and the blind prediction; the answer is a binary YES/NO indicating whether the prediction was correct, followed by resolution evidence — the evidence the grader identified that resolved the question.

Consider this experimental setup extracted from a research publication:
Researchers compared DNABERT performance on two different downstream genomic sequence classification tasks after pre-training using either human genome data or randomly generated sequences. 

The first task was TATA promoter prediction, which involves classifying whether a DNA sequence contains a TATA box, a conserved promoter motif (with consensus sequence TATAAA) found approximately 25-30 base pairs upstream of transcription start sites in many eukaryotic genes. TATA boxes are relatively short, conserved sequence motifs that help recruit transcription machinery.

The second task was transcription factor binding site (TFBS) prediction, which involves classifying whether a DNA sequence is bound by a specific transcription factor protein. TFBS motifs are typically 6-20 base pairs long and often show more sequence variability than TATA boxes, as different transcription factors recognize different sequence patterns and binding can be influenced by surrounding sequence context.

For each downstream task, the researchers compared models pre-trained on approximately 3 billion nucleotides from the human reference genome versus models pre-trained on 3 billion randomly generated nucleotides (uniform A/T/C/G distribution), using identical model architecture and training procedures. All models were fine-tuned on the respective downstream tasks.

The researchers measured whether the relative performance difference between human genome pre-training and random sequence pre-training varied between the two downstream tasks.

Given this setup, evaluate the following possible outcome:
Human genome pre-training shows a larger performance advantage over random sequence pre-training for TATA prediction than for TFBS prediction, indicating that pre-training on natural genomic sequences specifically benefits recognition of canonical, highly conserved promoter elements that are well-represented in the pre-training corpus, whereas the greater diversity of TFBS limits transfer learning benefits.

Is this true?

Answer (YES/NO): NO